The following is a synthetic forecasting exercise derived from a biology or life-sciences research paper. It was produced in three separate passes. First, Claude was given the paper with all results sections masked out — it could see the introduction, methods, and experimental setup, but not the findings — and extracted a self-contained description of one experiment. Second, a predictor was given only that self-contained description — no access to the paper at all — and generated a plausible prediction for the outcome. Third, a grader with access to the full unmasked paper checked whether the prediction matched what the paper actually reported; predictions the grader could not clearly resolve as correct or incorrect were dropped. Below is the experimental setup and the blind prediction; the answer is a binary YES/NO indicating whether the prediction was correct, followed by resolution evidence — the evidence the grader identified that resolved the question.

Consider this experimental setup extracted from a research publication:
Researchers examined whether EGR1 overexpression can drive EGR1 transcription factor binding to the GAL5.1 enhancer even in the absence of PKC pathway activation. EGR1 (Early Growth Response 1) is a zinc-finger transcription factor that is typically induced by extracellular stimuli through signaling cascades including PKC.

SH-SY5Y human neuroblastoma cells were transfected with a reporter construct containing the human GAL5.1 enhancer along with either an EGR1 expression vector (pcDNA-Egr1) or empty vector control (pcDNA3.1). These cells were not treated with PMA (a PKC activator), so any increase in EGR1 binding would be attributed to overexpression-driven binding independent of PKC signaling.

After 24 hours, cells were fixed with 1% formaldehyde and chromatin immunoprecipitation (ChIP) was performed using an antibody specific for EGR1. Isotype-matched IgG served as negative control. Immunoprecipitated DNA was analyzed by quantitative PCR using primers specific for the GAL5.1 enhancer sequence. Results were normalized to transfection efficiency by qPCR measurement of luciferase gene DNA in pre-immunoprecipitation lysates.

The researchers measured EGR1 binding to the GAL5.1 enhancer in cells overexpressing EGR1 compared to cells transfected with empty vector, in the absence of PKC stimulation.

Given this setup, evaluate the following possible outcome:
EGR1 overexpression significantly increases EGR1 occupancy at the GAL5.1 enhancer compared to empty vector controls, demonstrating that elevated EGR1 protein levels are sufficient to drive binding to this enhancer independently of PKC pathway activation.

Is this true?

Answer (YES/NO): YES